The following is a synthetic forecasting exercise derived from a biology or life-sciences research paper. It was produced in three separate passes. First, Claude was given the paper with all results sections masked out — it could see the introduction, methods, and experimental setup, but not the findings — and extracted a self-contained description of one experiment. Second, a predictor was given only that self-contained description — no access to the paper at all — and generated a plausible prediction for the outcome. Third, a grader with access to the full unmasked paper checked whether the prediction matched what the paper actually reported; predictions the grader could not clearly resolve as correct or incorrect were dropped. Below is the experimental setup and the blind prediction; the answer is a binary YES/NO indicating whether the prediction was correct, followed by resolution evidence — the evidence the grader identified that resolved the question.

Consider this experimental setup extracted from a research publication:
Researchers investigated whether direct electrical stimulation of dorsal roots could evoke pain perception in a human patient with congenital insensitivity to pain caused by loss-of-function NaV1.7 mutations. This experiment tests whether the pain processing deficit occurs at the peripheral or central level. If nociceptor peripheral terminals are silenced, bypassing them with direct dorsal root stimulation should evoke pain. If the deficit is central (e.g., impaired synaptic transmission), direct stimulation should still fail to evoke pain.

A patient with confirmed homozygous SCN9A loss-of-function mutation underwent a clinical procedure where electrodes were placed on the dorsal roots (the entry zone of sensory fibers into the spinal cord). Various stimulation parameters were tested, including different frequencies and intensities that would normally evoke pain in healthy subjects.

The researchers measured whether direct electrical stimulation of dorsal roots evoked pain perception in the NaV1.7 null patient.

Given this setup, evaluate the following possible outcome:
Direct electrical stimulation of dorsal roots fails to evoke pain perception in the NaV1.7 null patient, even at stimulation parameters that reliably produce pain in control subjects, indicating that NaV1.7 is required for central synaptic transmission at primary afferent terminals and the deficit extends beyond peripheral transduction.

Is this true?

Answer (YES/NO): YES